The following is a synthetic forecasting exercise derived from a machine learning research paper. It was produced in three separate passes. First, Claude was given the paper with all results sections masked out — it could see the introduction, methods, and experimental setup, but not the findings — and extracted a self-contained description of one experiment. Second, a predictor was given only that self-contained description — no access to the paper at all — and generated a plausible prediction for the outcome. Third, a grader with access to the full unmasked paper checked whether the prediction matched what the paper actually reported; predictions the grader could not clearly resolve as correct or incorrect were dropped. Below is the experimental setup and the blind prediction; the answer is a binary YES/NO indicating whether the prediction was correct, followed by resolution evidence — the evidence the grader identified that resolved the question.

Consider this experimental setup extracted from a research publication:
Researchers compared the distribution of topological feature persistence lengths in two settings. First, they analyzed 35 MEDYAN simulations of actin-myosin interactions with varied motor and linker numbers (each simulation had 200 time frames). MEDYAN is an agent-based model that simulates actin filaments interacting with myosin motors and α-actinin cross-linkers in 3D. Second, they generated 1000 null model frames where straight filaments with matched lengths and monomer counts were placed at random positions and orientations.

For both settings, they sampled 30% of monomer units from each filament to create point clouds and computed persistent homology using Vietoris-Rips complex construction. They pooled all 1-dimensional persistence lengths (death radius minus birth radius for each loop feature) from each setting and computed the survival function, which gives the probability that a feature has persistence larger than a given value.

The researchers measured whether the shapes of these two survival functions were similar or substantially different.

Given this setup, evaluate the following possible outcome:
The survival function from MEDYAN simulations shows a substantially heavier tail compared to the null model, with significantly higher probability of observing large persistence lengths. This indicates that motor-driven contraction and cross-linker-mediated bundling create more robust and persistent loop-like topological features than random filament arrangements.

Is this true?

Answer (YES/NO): YES